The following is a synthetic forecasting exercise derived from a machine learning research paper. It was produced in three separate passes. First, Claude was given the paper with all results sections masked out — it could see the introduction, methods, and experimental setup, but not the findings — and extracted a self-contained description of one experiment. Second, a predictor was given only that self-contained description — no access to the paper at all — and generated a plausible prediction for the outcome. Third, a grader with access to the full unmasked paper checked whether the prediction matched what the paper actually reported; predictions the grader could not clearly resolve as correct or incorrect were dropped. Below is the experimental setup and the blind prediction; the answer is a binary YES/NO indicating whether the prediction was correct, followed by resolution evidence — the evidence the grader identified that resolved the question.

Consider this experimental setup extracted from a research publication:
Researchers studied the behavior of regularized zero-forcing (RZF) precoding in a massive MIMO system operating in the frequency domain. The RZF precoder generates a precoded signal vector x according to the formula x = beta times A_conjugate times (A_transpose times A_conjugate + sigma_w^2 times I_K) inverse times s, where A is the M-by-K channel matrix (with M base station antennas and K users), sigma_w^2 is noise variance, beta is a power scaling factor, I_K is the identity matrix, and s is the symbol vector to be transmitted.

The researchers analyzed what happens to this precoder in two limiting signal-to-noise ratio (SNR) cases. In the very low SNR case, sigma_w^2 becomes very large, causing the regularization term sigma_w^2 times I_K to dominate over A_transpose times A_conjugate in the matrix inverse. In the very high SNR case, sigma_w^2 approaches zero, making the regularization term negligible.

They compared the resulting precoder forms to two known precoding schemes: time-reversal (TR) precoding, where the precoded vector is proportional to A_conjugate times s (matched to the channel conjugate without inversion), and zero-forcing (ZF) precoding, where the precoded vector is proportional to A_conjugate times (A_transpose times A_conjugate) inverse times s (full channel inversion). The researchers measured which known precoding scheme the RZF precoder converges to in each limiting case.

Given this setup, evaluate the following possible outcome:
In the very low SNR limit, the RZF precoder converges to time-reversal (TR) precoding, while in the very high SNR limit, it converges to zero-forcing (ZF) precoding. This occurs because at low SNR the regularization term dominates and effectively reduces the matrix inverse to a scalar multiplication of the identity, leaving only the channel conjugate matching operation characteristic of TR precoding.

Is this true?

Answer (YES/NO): YES